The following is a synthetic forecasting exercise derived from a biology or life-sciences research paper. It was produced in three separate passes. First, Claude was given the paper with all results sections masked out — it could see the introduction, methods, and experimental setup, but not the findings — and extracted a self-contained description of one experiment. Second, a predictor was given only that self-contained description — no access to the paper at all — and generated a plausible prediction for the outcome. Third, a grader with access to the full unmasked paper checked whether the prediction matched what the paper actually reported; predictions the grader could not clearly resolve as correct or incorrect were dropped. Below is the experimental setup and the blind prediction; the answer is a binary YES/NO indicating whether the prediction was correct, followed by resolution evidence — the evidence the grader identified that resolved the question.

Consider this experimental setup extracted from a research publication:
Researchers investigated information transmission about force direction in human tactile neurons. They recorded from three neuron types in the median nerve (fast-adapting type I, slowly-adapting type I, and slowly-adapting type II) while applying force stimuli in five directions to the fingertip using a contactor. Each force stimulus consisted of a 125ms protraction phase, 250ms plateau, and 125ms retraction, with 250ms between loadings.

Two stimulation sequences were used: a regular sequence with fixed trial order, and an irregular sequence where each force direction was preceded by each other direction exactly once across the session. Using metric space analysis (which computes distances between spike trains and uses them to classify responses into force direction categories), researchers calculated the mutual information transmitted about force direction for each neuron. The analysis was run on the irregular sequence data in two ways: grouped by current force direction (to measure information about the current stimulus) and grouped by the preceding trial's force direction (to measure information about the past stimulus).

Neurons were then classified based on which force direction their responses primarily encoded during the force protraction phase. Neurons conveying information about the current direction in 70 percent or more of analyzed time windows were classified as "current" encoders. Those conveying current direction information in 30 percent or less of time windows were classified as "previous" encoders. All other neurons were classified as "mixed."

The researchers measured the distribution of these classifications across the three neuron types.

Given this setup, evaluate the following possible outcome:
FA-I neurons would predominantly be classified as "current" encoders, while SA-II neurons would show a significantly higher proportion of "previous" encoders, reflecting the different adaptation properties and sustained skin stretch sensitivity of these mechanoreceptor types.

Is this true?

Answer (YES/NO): NO